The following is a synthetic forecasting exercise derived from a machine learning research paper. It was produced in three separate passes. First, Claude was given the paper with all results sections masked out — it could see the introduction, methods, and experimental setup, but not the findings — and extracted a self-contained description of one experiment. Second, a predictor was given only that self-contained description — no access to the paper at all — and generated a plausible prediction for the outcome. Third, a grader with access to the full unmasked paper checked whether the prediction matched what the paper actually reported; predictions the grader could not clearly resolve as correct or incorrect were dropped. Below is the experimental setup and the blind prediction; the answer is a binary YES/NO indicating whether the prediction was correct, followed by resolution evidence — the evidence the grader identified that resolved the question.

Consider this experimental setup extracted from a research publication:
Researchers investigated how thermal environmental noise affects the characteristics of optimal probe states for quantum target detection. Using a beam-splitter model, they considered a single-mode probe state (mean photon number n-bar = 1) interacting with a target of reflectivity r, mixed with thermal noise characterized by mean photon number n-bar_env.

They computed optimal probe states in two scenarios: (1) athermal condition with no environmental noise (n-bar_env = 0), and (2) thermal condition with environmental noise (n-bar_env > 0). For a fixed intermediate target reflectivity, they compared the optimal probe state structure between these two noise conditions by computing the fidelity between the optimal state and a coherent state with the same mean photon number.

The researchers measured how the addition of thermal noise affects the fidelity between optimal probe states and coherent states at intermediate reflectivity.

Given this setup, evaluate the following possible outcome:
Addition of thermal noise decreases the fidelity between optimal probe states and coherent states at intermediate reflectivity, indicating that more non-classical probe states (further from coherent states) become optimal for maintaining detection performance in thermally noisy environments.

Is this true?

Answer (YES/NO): NO